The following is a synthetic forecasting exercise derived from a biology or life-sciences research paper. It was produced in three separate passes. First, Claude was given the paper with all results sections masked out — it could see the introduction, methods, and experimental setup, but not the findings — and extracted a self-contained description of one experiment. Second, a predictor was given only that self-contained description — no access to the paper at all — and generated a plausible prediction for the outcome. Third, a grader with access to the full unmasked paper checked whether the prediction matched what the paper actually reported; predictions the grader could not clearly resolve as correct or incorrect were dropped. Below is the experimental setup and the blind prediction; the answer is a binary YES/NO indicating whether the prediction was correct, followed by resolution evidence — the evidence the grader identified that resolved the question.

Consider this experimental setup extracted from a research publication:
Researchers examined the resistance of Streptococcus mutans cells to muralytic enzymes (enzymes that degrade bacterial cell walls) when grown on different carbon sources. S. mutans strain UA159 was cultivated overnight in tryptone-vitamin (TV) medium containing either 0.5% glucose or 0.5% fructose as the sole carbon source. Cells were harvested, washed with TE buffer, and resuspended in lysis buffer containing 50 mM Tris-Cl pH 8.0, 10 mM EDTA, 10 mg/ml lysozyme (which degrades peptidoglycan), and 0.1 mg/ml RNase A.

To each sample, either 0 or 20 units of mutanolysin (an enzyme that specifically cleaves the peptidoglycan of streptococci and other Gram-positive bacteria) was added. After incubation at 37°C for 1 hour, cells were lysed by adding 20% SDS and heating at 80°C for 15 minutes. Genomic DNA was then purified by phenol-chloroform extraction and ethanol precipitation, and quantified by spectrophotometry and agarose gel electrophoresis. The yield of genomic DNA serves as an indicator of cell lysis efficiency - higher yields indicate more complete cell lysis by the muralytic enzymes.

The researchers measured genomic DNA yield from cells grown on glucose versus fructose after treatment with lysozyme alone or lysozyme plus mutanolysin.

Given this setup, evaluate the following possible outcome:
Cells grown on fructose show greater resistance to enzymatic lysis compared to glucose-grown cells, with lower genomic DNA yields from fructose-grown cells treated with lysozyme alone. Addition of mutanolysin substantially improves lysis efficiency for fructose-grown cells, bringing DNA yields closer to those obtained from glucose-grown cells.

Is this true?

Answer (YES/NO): NO